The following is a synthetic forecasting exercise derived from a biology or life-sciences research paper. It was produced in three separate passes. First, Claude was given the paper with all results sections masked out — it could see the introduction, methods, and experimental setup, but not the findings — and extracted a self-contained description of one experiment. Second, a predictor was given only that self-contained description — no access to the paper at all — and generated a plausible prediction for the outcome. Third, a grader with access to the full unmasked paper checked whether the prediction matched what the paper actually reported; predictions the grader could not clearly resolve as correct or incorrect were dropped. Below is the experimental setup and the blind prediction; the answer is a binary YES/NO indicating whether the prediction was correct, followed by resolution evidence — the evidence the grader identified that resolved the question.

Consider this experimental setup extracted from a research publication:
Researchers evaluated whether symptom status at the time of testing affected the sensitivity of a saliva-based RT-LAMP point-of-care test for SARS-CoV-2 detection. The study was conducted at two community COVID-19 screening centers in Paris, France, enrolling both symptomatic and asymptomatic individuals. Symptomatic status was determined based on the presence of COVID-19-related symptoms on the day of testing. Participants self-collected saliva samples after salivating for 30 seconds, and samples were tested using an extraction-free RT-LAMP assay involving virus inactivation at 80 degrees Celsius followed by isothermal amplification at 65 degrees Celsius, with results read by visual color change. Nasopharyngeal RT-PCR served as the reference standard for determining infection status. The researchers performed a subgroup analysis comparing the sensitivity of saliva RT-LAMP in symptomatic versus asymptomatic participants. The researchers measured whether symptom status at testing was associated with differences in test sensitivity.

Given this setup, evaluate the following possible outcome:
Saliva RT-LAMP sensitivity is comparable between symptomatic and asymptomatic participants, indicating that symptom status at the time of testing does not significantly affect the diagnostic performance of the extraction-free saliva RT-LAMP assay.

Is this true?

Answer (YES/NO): YES